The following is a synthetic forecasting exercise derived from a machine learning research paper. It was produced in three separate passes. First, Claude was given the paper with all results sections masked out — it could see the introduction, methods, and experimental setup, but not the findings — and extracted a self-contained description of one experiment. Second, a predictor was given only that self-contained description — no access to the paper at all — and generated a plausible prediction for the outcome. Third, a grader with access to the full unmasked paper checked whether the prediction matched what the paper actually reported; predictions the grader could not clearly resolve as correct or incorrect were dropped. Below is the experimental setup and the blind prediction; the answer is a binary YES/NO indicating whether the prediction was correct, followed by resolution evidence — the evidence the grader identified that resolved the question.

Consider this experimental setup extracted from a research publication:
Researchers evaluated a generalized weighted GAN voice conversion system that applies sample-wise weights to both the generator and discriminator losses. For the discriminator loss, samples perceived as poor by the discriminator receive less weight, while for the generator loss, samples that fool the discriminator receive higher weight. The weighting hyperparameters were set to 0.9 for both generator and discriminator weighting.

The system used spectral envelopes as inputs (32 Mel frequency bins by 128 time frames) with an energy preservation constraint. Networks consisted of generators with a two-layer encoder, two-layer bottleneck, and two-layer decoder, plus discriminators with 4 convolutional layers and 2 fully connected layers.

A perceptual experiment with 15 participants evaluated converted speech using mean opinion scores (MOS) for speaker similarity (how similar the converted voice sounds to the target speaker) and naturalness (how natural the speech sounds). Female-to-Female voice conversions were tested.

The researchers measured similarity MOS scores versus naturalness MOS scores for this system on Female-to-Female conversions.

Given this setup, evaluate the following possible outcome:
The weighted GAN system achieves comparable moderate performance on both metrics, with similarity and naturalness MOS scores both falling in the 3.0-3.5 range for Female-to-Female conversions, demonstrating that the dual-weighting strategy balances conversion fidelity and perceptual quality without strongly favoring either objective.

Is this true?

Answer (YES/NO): YES